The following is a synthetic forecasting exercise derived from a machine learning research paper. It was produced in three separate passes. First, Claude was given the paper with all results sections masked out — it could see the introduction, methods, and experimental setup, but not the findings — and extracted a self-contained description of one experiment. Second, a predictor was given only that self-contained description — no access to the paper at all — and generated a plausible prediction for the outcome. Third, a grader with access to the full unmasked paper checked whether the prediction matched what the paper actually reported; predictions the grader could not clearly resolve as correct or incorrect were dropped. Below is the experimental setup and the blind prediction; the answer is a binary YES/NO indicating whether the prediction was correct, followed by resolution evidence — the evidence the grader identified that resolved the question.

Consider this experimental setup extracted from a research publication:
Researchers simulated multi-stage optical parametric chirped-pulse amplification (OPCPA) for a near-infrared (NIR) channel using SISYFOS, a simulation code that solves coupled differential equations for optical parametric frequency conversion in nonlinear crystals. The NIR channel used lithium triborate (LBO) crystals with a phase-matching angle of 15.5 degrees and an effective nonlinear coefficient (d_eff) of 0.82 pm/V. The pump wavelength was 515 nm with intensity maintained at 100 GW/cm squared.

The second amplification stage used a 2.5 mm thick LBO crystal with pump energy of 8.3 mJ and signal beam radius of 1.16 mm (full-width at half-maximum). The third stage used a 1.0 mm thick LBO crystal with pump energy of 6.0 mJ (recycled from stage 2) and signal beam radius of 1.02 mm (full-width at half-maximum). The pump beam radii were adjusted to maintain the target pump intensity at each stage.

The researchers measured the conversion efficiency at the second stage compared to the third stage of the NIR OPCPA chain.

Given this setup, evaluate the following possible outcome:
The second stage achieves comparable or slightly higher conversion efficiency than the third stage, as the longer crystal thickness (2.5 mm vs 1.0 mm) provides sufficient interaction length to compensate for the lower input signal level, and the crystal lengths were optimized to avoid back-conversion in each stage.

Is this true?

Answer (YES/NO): NO